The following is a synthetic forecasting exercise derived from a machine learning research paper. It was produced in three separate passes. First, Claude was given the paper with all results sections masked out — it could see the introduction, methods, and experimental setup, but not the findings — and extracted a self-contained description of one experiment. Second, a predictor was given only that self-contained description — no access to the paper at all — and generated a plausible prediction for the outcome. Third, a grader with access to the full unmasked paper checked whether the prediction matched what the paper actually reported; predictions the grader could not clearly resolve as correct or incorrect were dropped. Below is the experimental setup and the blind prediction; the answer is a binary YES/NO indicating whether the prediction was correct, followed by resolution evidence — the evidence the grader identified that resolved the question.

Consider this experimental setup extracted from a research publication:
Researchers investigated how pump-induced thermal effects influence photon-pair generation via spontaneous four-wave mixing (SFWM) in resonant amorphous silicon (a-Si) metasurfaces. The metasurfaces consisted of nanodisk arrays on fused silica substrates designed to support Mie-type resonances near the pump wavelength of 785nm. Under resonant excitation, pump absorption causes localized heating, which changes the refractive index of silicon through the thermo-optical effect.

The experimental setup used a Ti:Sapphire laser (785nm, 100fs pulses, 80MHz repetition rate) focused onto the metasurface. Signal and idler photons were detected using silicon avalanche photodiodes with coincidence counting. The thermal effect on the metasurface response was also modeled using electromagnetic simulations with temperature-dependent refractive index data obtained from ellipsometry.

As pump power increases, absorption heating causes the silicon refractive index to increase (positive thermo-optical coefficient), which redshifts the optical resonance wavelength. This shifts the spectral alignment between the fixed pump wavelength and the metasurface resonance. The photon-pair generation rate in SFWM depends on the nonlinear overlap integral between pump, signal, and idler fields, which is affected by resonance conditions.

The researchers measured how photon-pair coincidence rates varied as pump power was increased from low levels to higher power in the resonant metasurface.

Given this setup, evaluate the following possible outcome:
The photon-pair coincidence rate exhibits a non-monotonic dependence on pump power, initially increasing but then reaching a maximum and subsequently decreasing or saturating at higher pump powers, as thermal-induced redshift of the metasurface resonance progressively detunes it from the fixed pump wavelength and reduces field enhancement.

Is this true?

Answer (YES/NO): YES